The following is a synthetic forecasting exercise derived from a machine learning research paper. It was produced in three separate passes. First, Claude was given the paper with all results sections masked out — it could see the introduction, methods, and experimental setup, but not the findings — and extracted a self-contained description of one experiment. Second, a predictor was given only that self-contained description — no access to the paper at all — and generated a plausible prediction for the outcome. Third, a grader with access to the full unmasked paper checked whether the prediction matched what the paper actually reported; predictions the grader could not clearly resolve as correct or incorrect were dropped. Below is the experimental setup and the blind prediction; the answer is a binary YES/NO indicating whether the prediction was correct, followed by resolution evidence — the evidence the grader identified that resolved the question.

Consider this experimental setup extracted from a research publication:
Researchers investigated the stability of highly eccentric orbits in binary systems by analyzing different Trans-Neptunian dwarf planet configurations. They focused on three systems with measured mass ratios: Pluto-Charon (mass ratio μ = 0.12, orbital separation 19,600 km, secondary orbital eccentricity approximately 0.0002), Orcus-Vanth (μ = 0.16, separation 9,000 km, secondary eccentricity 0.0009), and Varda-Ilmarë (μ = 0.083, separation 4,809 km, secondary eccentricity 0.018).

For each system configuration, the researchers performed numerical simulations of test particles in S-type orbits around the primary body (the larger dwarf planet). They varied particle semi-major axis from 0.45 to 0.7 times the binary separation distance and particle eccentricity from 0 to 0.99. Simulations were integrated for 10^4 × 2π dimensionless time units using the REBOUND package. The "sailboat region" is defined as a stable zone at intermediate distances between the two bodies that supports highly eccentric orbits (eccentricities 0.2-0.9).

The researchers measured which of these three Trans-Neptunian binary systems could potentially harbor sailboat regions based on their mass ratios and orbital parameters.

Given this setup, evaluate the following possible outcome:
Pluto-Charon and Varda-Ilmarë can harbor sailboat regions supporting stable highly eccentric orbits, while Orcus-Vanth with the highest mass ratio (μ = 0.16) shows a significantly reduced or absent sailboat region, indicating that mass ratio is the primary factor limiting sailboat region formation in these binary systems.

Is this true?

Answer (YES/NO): NO